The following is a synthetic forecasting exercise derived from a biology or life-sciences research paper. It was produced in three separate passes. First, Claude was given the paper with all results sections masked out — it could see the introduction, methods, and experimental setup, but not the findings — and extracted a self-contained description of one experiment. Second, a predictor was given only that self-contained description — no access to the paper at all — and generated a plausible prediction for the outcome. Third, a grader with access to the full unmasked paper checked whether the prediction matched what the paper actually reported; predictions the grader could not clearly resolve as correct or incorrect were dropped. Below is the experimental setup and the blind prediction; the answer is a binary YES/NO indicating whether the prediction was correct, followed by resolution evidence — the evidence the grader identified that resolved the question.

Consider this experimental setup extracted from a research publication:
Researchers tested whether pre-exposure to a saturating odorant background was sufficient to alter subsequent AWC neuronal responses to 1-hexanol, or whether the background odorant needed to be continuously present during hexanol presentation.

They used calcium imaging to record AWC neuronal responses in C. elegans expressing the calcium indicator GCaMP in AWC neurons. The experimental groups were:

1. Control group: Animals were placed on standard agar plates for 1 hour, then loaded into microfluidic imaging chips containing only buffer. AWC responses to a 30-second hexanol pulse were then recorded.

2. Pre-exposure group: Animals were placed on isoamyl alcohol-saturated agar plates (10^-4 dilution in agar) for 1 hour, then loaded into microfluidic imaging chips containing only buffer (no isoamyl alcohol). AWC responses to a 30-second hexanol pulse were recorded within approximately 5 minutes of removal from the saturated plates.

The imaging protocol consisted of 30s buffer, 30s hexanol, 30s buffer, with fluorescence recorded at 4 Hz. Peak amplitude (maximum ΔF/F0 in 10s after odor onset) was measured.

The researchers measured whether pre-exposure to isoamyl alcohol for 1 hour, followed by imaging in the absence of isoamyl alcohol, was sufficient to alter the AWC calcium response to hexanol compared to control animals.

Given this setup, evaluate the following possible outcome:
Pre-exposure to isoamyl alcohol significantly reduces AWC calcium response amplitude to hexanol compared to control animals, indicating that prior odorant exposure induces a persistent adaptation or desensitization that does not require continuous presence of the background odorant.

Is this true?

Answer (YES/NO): NO